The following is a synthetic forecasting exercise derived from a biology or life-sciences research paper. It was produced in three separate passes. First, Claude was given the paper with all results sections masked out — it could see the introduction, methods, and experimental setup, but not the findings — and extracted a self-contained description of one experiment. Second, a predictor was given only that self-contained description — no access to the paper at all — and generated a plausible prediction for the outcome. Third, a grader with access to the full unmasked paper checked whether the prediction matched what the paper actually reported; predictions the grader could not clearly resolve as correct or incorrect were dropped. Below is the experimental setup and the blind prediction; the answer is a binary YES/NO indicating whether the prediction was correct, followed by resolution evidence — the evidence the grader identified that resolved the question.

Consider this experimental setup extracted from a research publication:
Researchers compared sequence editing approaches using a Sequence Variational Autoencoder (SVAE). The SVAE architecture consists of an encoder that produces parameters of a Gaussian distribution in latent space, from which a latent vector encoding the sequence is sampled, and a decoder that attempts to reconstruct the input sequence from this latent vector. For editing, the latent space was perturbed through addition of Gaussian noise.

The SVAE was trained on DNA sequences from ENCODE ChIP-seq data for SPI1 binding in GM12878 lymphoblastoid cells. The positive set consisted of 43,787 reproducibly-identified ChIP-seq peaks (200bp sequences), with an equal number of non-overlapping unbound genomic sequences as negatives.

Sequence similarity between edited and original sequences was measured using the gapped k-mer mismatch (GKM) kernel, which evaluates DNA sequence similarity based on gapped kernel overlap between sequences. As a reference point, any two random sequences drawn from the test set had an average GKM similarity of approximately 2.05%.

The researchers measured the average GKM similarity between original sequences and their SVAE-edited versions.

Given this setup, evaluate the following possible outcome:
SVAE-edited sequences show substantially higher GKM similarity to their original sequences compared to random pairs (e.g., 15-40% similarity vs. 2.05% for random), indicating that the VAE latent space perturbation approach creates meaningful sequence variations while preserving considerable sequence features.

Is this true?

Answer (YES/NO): NO